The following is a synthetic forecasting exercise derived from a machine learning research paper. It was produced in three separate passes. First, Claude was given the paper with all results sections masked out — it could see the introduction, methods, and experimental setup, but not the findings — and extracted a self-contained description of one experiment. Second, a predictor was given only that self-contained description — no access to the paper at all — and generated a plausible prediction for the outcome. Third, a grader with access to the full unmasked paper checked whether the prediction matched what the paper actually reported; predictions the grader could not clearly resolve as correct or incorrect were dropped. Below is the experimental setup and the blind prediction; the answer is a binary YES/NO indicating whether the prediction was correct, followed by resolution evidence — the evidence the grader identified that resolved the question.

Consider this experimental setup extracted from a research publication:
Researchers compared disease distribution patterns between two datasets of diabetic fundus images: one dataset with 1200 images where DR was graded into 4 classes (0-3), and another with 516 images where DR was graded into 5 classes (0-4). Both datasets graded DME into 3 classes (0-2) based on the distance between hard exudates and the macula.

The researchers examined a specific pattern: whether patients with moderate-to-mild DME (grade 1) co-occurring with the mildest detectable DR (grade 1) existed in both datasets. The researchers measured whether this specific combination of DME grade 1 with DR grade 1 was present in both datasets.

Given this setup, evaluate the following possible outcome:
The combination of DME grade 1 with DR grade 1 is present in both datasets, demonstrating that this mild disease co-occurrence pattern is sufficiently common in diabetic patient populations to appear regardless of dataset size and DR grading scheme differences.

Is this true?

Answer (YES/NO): NO